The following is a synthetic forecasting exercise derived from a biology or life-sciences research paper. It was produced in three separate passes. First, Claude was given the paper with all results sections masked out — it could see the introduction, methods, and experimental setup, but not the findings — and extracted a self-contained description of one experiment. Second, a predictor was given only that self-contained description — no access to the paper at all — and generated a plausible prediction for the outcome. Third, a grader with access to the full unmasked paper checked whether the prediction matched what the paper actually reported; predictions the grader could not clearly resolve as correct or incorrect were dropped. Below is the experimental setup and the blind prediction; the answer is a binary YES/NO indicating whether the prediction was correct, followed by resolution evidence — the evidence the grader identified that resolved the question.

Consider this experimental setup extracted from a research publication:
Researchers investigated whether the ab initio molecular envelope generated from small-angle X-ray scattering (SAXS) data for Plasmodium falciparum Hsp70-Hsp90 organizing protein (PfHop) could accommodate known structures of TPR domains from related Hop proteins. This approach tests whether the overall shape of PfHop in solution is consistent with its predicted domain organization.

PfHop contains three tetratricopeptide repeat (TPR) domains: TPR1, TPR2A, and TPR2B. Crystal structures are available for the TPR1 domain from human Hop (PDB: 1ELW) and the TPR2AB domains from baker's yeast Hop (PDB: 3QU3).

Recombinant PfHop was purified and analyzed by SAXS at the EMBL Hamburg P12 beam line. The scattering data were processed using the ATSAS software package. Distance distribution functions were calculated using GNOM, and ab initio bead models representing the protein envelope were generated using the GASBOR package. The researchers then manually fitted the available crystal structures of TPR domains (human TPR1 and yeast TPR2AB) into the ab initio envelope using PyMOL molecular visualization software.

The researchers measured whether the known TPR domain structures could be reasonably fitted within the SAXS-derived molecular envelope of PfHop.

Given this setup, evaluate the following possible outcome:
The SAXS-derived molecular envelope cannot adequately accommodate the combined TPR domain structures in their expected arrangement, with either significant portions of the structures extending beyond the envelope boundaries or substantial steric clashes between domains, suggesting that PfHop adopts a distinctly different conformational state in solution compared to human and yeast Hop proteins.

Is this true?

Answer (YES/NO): NO